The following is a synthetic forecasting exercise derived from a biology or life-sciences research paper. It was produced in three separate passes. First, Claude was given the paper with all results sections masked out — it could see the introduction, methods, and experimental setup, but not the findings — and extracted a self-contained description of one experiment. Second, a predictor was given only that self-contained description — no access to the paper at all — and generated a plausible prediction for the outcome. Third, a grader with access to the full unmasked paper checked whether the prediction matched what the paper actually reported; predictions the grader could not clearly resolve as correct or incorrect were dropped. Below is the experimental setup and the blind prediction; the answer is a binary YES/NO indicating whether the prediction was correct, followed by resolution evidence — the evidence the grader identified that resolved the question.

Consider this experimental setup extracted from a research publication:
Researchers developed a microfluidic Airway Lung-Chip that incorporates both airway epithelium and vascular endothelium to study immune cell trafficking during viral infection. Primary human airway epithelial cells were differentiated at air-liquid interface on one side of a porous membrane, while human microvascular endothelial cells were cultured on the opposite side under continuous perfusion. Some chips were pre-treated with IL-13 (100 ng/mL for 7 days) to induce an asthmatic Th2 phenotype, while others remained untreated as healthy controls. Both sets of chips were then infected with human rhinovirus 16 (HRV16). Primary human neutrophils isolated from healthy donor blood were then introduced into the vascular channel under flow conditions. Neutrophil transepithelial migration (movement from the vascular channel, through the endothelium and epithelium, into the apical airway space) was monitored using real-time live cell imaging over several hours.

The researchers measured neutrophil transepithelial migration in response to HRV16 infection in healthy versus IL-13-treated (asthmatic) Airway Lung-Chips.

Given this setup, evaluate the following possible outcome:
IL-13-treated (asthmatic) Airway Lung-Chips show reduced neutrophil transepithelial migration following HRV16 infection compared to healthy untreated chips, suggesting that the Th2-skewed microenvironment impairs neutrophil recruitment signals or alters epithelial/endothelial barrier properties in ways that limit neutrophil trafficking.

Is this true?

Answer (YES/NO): NO